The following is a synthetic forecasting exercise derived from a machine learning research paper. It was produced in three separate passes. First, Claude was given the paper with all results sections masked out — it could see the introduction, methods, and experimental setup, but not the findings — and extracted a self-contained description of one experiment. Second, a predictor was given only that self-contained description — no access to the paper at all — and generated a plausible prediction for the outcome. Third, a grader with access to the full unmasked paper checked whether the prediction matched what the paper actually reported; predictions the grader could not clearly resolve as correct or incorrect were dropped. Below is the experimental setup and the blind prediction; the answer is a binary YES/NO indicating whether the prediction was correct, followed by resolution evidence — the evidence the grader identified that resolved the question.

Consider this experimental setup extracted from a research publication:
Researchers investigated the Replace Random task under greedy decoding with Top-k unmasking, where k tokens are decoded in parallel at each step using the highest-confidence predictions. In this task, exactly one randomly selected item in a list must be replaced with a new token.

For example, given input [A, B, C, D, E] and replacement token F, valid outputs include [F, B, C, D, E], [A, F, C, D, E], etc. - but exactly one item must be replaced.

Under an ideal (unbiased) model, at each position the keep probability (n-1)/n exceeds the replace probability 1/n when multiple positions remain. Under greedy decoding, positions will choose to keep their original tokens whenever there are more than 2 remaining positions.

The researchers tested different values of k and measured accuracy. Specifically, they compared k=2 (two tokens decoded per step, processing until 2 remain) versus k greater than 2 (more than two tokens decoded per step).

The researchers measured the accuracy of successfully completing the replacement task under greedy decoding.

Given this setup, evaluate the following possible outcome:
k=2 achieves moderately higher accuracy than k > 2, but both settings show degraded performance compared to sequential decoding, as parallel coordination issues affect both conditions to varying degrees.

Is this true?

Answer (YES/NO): YES